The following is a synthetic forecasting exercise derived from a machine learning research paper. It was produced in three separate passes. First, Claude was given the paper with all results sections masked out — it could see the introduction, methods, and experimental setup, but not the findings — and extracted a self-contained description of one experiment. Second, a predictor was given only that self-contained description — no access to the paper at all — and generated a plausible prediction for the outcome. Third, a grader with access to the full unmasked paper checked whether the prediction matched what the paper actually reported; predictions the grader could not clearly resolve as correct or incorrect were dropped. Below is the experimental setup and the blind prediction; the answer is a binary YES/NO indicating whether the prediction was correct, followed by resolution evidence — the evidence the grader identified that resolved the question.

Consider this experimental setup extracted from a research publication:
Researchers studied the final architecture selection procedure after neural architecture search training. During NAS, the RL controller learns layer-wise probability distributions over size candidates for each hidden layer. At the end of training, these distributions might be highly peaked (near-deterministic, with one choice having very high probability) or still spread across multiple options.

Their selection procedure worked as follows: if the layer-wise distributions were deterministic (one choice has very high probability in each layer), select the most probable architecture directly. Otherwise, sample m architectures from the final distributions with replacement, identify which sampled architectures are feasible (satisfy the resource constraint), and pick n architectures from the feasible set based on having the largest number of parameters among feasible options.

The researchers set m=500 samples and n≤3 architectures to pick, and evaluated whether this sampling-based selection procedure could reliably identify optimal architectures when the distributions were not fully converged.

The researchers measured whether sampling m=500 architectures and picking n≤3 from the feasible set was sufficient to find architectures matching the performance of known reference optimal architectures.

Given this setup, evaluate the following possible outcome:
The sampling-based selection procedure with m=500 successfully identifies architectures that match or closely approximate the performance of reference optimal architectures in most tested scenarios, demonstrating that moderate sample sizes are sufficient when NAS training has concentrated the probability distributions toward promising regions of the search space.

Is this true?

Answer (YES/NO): YES